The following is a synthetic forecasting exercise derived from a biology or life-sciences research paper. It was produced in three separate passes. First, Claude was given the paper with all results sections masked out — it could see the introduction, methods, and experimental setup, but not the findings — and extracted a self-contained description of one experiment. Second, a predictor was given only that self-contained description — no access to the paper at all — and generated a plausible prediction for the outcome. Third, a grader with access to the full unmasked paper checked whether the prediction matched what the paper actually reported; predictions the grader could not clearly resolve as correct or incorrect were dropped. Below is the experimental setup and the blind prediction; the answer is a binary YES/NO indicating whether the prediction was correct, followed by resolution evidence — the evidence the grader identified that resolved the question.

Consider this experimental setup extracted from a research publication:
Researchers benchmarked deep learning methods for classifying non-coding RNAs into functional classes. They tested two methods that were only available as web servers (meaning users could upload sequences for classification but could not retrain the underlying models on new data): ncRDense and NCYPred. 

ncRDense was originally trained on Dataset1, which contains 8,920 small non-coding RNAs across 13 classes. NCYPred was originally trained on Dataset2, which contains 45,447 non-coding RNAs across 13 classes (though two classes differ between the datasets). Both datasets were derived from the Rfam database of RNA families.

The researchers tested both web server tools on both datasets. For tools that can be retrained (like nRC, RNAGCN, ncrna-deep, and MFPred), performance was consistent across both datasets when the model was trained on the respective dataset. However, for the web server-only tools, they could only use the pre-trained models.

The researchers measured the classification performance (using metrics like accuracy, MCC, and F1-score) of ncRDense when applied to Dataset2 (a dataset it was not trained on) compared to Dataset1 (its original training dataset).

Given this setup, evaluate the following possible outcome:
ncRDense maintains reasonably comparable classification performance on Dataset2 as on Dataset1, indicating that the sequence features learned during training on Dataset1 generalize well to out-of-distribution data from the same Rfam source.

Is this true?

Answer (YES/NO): NO